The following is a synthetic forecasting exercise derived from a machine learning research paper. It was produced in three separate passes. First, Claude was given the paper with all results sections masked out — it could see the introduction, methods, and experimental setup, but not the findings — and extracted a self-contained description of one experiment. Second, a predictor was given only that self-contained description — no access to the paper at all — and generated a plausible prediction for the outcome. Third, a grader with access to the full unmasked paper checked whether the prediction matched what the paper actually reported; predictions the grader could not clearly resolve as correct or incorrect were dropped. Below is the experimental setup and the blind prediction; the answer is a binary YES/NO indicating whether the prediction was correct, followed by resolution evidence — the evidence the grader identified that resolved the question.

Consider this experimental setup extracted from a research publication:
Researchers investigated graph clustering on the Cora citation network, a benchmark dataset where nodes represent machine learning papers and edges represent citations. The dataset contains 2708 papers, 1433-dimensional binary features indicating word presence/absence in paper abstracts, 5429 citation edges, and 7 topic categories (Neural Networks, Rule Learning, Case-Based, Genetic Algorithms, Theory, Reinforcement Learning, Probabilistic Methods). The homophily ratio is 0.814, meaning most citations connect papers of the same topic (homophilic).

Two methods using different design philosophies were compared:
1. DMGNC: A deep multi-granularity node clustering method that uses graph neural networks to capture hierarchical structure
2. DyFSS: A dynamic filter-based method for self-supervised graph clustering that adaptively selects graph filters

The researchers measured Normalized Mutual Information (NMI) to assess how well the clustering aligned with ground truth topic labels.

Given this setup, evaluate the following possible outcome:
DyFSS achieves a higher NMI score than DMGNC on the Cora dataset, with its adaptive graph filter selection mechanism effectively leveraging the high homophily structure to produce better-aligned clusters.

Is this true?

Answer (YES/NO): YES